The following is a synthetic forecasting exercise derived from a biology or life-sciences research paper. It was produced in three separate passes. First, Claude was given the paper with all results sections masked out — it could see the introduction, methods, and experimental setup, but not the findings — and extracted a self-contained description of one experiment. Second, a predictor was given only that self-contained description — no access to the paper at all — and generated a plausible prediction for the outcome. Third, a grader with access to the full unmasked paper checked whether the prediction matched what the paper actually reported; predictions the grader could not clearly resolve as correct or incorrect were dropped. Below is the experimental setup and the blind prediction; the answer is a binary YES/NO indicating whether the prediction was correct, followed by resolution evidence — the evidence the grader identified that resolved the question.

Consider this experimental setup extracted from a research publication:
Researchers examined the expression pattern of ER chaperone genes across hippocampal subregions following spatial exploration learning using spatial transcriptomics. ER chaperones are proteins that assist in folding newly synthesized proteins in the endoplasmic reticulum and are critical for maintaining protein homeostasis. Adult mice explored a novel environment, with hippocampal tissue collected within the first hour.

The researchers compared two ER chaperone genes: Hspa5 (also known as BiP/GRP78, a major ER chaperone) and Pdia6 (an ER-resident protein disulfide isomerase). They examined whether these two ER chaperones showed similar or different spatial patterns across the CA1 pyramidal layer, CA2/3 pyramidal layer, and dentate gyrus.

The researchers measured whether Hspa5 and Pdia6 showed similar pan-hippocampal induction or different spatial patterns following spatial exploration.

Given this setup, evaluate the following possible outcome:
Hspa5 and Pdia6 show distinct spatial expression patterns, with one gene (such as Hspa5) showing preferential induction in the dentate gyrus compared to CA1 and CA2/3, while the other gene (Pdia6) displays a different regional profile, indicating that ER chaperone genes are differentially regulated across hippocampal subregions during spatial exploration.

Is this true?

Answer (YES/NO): NO